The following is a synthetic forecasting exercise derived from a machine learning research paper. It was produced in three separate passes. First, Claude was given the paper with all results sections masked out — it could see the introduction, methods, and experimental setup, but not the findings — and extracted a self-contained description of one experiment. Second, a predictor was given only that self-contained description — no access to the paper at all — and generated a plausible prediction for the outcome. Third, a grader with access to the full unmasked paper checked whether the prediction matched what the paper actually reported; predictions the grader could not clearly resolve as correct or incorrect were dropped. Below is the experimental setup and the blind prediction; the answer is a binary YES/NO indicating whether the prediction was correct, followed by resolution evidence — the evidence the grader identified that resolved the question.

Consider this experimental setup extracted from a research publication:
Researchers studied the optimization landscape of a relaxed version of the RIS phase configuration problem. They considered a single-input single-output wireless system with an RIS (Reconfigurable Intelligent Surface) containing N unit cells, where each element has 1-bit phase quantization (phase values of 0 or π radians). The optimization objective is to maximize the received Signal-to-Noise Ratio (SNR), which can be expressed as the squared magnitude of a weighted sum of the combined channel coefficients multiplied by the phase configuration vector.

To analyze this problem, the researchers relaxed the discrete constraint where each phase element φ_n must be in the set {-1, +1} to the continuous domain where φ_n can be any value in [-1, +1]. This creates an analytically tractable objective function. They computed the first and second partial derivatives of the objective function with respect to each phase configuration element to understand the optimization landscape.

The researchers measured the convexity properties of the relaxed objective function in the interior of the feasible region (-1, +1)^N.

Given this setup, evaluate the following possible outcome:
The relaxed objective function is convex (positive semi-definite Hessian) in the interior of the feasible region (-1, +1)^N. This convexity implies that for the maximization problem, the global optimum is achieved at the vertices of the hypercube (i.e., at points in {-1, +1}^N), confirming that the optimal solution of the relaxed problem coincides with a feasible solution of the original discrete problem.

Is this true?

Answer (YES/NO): YES